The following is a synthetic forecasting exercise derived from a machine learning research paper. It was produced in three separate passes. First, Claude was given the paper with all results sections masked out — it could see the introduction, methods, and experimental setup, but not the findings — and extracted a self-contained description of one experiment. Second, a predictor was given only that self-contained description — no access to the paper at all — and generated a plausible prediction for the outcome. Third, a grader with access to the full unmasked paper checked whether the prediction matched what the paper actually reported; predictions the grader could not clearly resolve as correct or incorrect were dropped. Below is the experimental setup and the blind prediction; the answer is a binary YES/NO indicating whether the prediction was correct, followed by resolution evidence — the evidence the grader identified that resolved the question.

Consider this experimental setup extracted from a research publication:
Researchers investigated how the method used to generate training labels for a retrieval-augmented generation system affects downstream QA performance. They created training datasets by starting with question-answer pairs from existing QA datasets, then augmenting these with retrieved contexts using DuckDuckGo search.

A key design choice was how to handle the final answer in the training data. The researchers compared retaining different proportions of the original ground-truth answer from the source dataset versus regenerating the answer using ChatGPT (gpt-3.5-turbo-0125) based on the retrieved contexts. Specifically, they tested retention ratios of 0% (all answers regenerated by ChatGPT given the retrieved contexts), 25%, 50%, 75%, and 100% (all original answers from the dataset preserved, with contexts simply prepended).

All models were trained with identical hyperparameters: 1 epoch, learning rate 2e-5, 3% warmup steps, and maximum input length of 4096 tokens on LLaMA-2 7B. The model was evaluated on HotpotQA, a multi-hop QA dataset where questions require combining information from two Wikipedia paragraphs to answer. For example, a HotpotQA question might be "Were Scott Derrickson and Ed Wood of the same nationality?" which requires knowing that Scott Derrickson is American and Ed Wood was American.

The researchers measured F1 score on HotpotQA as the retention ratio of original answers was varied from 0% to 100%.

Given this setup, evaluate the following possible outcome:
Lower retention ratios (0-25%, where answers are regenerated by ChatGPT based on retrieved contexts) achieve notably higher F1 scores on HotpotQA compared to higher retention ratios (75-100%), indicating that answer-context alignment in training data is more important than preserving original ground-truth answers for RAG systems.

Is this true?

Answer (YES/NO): YES